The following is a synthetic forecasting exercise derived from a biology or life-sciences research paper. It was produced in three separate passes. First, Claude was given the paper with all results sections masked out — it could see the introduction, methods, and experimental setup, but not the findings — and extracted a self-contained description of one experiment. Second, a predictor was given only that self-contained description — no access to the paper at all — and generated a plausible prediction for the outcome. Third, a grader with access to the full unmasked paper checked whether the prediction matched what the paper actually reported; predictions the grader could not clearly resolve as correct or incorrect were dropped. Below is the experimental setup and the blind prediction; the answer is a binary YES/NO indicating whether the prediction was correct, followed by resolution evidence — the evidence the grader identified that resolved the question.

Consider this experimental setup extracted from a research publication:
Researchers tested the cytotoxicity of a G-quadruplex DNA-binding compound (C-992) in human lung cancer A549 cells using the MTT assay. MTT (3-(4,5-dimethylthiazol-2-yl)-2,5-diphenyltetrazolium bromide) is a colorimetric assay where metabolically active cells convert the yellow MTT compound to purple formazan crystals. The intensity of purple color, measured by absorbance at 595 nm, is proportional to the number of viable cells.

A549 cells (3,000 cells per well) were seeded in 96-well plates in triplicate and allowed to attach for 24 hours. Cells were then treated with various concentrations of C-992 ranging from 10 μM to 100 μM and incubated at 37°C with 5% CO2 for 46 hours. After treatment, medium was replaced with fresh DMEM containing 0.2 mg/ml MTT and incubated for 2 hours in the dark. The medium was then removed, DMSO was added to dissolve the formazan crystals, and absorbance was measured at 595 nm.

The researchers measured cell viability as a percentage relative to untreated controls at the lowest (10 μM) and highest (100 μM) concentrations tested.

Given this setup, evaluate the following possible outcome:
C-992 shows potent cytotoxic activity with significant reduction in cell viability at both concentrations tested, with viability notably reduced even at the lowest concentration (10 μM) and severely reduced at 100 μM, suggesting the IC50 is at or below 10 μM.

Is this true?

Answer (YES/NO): NO